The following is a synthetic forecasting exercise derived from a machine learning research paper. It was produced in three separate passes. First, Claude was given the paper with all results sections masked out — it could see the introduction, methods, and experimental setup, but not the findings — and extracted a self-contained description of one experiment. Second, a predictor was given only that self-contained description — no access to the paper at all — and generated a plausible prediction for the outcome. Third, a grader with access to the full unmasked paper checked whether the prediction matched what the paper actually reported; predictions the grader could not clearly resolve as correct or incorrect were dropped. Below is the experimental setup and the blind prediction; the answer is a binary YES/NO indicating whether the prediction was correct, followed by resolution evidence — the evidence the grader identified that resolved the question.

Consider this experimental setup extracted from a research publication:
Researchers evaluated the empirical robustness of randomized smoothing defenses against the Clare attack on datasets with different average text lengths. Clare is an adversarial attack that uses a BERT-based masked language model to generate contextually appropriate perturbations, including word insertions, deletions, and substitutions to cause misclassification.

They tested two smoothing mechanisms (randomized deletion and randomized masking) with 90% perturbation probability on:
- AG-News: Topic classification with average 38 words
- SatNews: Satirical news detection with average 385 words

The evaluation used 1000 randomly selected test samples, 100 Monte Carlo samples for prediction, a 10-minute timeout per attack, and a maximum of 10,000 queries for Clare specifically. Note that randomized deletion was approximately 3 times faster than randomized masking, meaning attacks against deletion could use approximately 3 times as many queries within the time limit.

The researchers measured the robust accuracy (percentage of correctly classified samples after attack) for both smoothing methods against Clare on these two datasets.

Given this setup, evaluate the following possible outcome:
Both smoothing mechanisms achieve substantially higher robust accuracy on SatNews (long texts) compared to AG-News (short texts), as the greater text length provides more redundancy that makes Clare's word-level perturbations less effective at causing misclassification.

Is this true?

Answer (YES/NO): NO